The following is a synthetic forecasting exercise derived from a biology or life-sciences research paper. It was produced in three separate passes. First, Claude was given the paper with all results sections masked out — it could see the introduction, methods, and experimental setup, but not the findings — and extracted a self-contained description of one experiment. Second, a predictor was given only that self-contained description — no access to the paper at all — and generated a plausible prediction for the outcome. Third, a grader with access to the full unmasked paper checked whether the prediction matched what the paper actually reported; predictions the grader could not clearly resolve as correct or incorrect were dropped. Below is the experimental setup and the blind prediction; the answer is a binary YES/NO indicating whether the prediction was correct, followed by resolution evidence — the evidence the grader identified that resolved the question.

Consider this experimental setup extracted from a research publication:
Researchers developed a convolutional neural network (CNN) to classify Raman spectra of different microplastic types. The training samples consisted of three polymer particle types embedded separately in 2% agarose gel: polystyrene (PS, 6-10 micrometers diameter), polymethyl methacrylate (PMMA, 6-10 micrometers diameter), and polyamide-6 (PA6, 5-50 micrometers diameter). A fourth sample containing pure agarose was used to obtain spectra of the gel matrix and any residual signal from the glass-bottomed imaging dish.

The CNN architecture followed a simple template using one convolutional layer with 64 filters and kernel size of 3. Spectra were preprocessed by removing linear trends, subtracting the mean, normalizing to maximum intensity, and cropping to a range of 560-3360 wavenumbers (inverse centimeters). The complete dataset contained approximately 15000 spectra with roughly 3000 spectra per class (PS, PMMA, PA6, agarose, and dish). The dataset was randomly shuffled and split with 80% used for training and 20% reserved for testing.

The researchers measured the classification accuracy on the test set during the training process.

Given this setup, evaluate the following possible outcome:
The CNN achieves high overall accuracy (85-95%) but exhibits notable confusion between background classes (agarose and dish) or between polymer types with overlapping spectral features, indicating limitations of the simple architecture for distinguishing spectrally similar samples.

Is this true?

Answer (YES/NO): NO